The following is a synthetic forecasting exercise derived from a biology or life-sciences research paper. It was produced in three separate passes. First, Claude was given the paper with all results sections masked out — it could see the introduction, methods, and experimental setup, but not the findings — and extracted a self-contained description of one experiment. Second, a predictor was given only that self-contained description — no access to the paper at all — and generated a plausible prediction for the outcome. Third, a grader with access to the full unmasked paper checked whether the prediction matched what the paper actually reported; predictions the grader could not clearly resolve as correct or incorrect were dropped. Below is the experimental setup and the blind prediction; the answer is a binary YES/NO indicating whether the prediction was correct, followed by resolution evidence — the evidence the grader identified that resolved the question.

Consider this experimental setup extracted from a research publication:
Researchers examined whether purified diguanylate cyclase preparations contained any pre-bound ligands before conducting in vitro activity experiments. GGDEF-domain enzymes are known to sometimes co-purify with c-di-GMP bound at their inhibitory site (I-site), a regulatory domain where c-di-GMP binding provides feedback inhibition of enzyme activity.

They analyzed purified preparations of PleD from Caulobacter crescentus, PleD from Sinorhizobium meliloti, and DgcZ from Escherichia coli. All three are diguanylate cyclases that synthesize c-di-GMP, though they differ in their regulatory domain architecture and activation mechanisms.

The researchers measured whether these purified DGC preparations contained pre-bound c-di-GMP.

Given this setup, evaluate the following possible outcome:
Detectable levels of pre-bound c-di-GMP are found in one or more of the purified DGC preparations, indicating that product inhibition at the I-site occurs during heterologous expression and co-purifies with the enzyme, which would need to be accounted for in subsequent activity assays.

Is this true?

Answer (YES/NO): YES